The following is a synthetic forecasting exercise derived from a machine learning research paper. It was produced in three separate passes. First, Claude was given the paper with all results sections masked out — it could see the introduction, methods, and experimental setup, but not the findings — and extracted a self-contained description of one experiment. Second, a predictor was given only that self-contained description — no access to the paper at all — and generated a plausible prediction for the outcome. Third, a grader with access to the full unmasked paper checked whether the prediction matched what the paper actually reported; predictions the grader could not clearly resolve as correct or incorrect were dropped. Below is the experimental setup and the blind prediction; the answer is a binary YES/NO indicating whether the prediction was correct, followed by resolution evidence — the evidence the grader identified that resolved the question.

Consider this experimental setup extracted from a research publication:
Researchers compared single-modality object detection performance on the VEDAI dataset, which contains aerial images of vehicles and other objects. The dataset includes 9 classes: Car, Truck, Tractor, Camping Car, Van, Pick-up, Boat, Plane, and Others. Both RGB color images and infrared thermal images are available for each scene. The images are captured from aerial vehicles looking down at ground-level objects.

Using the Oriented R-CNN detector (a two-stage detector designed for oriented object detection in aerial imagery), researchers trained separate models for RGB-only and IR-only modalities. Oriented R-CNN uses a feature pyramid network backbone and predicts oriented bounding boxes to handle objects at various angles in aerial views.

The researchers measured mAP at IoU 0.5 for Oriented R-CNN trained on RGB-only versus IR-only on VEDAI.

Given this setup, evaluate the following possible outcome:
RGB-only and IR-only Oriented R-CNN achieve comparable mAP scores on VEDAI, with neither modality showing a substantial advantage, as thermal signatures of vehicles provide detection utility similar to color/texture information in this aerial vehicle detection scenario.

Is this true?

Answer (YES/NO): NO